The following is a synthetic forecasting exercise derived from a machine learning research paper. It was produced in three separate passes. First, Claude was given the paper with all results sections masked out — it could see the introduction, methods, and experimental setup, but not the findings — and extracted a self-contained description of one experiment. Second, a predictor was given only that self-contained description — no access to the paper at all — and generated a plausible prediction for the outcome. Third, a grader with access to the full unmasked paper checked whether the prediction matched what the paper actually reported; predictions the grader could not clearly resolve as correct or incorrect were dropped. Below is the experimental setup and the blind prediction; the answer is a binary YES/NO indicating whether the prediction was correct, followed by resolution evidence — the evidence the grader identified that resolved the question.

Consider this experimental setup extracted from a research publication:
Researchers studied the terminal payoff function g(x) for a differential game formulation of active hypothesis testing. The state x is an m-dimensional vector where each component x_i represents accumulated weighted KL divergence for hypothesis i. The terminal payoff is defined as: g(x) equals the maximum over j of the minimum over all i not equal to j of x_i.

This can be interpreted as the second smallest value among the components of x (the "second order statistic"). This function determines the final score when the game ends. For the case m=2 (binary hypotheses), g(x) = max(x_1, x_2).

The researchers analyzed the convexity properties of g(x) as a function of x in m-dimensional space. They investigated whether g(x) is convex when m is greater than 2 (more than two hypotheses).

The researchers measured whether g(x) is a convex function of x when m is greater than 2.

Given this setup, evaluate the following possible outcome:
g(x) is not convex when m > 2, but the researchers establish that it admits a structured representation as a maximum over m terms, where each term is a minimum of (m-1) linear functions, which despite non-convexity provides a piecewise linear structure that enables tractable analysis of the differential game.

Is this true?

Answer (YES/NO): NO